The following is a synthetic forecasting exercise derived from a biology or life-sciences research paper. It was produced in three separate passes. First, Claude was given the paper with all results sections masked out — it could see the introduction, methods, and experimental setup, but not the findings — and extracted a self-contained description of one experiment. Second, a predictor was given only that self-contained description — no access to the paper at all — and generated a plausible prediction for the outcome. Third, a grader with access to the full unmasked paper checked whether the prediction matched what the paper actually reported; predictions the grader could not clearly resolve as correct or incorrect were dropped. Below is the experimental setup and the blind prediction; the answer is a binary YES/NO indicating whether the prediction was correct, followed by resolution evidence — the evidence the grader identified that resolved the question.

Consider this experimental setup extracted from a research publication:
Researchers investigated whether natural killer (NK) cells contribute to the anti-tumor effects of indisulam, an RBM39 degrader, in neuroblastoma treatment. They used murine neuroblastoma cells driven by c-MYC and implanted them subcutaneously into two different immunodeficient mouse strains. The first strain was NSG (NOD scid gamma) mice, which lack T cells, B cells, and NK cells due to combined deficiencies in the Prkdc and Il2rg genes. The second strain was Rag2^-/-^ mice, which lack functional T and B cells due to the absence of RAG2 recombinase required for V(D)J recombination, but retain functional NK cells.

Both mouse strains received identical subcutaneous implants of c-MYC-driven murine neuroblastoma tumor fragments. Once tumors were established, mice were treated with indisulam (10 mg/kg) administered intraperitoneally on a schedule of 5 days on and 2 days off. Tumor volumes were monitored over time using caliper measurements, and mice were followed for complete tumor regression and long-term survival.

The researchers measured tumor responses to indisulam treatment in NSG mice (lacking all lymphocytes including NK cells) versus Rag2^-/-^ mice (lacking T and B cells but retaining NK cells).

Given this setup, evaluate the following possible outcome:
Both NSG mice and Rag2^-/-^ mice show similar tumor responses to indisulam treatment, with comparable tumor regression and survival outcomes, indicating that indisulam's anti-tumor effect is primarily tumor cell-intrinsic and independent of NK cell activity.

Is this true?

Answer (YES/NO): NO